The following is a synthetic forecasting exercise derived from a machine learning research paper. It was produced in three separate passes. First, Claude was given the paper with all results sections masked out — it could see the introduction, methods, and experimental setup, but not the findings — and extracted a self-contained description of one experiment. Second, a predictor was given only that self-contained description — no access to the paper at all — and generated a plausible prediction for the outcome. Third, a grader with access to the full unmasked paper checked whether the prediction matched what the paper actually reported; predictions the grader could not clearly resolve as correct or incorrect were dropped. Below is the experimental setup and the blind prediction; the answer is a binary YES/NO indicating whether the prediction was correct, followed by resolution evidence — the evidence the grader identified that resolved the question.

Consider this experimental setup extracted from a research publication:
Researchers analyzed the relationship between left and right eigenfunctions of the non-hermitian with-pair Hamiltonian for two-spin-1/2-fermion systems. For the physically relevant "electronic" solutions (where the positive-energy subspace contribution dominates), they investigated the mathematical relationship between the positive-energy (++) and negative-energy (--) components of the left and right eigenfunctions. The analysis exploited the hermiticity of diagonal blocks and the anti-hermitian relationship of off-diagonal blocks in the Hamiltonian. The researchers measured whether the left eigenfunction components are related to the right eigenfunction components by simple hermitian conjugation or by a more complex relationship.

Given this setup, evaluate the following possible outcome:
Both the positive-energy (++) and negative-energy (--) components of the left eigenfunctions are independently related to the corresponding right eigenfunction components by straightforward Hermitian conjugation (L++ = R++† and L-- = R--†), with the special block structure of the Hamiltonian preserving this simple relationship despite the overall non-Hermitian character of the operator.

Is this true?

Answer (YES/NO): NO